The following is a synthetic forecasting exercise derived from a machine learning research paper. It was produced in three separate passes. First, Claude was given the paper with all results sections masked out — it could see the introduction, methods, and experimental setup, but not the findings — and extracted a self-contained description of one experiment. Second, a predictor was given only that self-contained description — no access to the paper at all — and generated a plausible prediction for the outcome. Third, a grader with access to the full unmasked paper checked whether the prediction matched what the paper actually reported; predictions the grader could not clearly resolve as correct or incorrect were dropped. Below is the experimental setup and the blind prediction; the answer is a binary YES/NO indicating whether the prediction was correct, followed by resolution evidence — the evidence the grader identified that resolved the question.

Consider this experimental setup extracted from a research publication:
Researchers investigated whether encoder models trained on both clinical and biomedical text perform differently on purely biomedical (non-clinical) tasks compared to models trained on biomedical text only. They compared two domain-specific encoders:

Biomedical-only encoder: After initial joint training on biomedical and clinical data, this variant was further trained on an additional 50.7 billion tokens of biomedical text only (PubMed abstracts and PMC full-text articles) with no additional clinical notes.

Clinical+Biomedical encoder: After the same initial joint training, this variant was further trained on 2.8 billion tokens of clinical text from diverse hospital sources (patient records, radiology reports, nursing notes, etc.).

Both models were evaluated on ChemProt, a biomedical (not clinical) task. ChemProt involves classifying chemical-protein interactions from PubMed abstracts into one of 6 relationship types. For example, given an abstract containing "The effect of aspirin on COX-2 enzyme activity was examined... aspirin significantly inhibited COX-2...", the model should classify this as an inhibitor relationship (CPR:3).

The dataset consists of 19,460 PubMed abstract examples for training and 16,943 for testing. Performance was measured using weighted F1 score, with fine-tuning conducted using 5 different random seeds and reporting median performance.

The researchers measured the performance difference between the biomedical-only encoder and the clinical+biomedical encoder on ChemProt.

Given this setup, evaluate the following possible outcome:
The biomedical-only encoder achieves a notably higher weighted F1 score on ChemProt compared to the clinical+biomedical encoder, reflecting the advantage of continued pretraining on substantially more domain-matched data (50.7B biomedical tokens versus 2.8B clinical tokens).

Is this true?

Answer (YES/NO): NO